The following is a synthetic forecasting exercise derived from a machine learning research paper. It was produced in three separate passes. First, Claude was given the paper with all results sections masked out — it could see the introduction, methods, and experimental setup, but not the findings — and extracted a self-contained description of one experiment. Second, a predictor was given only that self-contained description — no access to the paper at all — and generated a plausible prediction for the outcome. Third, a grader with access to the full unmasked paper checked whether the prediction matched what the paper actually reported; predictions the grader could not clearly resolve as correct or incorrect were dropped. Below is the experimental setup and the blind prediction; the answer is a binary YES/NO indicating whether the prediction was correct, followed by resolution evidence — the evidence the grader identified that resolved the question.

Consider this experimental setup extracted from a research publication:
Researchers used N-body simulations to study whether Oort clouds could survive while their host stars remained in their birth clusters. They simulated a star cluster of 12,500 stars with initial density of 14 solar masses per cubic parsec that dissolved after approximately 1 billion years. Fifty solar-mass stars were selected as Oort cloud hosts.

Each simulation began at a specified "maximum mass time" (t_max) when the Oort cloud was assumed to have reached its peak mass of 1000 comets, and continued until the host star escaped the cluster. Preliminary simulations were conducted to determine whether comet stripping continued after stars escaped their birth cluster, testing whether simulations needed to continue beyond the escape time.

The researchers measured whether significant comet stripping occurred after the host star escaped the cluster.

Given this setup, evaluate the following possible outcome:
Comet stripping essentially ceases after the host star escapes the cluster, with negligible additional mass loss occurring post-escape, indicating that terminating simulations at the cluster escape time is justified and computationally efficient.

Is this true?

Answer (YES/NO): YES